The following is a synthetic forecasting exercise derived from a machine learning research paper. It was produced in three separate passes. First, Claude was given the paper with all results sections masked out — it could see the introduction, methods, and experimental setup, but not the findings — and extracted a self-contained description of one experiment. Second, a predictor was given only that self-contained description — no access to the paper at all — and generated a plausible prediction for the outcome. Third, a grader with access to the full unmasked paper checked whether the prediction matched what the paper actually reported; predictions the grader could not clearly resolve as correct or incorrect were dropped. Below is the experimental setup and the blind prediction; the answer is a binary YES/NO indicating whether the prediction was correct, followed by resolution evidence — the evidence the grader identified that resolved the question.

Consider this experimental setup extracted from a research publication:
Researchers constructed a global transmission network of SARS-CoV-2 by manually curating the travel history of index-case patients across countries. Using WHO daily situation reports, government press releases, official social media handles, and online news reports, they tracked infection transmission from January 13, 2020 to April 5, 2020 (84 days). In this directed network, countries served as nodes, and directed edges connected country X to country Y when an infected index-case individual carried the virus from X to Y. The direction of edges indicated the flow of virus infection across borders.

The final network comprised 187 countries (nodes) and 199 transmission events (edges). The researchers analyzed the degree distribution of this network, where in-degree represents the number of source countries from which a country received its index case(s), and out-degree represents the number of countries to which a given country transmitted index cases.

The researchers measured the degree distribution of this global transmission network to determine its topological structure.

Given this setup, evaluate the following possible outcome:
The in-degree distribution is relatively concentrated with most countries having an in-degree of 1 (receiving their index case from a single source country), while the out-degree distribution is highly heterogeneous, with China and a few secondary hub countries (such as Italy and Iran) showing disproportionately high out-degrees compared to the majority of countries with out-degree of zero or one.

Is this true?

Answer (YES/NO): NO